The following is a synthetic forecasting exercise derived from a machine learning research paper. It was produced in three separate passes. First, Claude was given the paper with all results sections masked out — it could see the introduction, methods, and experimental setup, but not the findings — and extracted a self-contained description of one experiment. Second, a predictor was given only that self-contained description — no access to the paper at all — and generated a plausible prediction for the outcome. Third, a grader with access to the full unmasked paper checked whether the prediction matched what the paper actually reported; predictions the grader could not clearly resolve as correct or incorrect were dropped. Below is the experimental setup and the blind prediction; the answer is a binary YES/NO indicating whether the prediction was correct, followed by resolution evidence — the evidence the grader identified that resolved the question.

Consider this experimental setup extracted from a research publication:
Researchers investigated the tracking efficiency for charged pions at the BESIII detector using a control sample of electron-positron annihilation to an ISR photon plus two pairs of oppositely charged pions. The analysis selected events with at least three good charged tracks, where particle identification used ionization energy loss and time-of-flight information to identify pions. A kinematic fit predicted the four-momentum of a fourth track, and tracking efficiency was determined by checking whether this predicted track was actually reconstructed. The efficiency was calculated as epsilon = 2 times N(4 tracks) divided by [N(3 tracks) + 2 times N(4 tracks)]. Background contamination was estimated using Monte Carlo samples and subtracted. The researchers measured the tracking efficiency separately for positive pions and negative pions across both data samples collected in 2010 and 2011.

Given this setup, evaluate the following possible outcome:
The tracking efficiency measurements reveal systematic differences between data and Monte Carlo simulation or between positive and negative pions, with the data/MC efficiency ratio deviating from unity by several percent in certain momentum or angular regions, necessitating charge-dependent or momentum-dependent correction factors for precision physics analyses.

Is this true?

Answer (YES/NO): YES